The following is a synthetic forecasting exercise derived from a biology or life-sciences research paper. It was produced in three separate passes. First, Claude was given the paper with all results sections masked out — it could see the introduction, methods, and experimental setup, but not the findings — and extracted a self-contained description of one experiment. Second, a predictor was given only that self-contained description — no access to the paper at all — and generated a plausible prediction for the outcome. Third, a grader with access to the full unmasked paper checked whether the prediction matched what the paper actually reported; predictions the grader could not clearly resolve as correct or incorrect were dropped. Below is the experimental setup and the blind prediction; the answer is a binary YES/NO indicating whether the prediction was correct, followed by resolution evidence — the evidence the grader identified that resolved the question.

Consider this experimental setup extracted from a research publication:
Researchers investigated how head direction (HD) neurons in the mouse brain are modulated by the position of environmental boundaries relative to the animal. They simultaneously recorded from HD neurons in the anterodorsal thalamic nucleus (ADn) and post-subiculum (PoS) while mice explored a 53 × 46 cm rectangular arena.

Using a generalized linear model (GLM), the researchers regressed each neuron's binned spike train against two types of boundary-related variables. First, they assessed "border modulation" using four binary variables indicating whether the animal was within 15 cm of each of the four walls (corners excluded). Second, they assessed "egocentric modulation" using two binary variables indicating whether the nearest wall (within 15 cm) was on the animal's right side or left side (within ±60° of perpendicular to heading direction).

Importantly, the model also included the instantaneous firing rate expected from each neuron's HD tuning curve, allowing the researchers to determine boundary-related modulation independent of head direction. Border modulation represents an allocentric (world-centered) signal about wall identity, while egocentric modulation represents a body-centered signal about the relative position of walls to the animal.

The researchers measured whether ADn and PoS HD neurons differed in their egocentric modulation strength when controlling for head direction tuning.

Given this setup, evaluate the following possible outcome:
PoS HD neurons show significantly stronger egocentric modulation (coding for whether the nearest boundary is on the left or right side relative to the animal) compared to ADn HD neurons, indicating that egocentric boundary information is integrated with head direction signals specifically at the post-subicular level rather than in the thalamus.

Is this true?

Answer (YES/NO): YES